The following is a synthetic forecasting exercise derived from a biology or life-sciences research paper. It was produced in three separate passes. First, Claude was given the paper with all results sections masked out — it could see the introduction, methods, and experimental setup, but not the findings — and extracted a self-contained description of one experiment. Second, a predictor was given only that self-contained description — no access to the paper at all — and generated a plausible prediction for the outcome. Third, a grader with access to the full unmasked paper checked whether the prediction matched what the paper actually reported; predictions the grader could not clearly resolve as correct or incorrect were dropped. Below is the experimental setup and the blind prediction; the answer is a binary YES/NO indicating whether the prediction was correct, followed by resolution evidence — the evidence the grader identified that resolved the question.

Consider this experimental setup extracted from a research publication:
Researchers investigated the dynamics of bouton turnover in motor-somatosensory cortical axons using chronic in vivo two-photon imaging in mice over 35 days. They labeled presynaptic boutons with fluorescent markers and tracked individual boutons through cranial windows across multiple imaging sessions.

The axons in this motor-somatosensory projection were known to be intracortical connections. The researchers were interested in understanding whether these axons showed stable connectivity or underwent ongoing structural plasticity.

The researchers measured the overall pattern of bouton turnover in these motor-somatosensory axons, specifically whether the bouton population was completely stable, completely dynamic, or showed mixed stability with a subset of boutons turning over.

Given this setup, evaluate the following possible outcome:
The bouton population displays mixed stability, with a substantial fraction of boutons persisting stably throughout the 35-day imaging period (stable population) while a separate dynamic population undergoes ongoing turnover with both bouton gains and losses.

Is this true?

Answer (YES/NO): YES